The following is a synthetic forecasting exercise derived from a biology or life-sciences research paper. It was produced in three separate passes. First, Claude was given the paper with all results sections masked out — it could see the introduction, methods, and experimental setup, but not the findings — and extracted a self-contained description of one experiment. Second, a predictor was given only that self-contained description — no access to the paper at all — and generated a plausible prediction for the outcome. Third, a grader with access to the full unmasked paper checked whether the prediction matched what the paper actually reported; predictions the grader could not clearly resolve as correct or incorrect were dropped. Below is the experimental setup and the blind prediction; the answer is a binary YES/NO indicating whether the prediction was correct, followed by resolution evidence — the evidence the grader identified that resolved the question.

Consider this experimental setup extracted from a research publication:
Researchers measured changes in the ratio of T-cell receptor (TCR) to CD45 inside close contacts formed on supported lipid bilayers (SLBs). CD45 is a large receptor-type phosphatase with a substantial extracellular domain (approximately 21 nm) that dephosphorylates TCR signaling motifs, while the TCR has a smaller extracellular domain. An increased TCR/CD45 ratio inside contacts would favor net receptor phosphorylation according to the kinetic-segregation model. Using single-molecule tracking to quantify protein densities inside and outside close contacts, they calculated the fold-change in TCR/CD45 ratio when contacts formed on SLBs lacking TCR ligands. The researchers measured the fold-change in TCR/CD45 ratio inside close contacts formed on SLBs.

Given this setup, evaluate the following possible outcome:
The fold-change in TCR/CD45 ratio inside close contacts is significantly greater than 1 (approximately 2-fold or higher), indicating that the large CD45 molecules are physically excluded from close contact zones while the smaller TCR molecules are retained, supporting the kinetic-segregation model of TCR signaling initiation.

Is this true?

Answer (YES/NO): YES